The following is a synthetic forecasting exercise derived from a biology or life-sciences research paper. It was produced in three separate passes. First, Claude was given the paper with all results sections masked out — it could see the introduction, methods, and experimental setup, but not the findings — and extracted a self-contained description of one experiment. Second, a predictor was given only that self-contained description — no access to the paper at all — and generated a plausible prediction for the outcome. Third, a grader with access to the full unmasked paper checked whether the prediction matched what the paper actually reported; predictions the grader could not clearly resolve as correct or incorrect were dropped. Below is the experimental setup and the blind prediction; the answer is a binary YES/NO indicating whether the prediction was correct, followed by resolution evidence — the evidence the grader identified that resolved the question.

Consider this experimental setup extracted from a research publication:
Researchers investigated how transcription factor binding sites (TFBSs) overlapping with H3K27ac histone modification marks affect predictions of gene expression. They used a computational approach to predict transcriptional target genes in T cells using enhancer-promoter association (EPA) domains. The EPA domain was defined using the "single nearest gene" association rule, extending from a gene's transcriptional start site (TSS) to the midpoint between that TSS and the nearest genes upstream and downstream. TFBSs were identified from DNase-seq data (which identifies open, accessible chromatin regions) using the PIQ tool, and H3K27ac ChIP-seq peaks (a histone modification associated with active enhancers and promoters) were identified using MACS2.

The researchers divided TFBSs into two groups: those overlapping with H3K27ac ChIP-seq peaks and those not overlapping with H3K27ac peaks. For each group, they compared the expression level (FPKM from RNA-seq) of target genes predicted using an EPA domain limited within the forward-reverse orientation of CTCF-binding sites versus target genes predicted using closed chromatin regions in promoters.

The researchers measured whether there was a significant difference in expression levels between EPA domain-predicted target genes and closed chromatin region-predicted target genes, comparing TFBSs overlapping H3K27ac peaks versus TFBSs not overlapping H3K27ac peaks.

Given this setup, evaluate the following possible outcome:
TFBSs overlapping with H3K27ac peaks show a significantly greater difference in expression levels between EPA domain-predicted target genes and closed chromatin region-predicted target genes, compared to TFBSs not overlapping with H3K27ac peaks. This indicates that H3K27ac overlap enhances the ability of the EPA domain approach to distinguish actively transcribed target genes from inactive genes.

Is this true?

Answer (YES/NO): YES